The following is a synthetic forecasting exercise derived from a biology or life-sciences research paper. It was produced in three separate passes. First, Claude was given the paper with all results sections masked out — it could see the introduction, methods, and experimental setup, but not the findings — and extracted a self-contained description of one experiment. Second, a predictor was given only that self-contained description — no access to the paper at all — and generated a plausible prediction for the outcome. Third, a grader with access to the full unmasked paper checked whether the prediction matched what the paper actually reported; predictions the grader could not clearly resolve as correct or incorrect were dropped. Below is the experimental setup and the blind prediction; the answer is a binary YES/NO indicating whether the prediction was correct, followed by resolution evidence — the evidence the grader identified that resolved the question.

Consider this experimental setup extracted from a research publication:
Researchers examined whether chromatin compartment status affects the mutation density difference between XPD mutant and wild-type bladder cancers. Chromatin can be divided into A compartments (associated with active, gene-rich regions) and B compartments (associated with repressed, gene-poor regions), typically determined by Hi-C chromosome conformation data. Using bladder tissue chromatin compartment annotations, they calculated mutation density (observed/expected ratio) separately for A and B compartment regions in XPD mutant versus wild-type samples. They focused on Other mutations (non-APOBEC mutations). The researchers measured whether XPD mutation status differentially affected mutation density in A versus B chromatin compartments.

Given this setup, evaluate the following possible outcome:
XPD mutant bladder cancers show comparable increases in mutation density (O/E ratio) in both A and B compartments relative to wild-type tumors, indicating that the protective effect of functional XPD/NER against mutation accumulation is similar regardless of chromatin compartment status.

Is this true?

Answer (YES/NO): NO